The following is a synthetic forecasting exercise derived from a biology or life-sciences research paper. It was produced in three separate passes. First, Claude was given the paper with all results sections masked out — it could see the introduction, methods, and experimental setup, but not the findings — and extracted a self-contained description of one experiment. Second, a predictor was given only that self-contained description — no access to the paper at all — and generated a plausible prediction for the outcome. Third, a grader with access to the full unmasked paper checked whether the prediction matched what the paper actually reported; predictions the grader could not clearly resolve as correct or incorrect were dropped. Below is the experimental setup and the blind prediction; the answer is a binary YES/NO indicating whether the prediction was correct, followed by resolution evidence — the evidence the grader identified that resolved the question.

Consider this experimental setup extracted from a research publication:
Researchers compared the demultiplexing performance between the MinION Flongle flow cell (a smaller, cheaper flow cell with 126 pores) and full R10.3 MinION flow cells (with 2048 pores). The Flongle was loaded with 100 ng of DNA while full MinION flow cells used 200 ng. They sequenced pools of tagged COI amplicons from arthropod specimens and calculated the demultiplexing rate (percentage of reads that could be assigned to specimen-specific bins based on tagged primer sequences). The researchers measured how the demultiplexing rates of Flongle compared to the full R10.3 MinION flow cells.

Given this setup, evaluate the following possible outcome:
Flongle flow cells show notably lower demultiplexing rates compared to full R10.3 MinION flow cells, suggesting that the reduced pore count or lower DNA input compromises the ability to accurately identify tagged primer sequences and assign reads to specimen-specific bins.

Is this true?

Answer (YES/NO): YES